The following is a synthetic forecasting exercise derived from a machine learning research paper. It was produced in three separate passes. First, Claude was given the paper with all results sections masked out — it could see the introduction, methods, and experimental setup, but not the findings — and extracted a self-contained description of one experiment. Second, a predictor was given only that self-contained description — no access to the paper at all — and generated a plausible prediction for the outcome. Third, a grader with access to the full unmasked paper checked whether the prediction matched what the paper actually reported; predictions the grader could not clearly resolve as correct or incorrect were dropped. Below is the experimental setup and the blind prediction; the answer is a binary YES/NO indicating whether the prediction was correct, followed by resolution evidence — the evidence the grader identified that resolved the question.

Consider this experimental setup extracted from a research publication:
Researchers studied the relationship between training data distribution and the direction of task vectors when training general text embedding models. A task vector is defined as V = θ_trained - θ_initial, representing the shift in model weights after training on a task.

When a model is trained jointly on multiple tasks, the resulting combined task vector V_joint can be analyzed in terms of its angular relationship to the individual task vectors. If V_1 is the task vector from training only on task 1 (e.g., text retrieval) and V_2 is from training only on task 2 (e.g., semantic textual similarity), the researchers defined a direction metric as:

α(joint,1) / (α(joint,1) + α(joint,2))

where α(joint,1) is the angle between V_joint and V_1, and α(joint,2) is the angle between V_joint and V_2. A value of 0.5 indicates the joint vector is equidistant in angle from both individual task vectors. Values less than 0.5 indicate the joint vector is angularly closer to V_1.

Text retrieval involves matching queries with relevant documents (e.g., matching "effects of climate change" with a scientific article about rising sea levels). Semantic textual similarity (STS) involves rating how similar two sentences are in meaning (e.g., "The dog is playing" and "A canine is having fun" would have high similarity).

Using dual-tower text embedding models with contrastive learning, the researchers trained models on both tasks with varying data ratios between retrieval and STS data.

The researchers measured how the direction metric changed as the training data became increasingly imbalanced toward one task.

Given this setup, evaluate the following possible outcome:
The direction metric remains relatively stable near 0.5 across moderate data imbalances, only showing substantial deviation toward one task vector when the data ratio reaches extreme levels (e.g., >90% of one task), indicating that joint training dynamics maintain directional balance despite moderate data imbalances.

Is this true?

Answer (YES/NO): NO